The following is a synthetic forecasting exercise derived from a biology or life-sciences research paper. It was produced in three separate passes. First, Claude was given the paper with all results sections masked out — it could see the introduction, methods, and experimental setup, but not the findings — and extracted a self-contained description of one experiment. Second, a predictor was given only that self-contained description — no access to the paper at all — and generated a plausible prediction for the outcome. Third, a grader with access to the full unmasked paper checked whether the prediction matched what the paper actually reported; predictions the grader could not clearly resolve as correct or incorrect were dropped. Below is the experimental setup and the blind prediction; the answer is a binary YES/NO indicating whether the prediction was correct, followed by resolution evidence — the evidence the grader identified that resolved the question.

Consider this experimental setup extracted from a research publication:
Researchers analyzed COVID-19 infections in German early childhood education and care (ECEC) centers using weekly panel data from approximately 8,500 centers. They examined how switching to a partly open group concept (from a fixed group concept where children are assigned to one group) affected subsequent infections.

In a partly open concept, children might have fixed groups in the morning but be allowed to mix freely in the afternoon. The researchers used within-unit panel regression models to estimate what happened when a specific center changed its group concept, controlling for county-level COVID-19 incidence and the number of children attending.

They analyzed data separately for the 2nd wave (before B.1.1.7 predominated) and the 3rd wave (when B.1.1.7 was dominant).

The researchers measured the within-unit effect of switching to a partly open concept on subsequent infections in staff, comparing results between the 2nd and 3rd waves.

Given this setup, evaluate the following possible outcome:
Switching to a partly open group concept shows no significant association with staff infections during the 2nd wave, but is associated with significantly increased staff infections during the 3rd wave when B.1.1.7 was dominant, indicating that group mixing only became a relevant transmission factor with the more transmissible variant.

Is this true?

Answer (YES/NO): YES